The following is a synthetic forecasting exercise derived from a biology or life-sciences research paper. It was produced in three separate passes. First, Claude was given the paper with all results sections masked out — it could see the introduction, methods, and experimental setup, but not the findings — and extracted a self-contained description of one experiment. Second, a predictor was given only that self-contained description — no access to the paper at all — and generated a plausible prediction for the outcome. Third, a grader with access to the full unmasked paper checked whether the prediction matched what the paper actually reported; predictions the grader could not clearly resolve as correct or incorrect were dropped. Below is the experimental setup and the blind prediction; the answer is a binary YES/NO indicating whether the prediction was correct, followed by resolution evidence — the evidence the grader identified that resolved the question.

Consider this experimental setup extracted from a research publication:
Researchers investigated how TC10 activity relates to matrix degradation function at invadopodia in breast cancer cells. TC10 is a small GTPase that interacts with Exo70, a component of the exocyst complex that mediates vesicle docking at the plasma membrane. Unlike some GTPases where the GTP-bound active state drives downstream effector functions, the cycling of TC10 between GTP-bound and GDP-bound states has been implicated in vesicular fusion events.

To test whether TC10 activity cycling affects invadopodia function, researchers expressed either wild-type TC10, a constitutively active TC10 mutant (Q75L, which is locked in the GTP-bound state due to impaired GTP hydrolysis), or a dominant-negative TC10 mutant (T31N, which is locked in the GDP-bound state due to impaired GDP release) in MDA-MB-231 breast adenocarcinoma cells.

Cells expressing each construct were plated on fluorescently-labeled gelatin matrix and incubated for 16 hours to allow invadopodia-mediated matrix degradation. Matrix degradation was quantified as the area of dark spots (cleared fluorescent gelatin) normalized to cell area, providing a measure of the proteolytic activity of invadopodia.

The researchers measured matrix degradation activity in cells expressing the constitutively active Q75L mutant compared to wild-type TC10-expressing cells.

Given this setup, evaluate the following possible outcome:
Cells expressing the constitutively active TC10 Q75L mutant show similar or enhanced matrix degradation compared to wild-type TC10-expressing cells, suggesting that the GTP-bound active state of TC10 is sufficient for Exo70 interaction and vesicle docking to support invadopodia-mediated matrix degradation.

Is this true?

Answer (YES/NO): NO